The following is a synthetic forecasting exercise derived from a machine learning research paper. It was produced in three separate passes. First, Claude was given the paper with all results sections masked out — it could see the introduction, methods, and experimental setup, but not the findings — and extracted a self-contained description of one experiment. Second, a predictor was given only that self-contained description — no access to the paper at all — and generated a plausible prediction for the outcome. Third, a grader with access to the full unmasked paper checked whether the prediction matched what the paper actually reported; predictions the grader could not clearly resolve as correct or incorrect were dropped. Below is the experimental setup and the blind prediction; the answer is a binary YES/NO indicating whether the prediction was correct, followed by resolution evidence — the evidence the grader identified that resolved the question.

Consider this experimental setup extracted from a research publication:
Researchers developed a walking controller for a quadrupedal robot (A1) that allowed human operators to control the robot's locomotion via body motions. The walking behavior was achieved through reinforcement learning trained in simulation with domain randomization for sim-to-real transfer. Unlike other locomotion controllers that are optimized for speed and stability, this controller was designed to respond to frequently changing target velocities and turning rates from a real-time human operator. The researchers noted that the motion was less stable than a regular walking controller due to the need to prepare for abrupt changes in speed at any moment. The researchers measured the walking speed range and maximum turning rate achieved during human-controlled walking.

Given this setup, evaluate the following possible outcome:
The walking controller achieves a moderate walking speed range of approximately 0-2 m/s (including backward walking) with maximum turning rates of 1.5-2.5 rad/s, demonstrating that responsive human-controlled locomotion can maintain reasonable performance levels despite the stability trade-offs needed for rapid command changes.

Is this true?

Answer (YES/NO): NO